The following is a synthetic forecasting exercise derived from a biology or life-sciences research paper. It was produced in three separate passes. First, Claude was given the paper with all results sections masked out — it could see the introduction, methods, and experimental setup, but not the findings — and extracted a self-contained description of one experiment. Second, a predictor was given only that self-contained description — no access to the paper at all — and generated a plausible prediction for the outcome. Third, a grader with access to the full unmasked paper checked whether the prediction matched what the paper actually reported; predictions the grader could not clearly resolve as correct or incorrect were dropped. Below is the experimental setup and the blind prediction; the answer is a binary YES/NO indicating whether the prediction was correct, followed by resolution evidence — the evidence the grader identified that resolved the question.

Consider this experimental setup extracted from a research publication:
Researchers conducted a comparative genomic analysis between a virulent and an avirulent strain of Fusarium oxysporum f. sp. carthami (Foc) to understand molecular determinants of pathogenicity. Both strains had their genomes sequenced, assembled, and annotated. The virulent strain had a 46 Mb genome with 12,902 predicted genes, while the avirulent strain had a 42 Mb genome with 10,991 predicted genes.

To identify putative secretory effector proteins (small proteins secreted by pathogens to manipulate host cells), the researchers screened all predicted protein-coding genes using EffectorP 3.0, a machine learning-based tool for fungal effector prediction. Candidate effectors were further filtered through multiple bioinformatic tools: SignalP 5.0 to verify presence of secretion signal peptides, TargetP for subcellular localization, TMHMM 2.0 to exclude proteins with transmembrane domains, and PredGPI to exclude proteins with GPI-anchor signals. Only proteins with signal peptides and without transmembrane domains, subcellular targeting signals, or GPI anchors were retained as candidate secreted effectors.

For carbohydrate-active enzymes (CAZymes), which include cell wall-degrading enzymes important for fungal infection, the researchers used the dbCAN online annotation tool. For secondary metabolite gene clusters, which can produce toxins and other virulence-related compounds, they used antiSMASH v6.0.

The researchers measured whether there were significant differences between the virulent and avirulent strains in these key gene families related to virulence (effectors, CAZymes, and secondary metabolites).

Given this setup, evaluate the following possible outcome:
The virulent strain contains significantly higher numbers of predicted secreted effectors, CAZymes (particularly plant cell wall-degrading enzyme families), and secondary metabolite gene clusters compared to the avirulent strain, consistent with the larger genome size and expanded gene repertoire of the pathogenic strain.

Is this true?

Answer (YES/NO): NO